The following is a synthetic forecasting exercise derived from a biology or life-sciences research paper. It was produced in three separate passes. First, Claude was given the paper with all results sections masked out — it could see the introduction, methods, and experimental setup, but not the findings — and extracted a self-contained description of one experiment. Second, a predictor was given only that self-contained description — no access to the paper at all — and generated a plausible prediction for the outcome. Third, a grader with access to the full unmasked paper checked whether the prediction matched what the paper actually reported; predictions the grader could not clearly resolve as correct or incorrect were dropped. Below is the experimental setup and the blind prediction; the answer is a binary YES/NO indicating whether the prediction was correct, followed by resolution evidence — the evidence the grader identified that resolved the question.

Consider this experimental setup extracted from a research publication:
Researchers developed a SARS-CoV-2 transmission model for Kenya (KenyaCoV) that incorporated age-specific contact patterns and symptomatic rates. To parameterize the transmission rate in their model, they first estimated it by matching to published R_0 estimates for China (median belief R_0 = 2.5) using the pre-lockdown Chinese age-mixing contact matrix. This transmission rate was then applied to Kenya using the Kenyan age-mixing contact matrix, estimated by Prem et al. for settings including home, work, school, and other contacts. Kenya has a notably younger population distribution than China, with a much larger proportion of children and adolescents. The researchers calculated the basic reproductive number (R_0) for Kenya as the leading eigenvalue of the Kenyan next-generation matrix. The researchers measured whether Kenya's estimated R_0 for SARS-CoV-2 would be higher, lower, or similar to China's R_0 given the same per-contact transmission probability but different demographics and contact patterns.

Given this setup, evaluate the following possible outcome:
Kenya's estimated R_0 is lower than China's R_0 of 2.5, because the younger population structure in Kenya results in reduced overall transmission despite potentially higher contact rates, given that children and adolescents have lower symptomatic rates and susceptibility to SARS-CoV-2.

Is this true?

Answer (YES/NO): NO